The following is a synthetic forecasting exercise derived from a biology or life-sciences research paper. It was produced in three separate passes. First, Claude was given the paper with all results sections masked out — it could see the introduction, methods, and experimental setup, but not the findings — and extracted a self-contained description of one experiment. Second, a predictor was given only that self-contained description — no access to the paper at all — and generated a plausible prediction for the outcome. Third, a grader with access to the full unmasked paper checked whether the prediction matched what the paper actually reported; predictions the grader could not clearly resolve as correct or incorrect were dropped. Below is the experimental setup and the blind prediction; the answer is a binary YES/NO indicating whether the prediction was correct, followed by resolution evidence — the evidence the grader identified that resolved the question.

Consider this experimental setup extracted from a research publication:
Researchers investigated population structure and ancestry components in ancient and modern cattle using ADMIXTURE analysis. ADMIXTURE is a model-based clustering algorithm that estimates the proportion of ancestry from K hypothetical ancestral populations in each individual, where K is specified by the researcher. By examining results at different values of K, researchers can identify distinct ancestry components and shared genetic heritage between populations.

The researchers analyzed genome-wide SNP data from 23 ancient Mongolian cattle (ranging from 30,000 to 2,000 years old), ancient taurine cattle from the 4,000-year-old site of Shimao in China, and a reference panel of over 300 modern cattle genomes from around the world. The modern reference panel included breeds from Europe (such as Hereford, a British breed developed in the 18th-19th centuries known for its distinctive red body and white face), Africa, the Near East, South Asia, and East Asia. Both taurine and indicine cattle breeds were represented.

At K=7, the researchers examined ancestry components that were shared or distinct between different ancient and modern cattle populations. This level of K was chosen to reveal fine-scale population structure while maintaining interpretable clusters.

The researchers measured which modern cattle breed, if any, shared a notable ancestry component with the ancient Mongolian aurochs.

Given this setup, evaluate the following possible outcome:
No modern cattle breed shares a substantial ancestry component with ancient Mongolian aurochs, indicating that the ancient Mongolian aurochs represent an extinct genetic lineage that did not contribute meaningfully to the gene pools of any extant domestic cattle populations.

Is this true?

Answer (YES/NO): NO